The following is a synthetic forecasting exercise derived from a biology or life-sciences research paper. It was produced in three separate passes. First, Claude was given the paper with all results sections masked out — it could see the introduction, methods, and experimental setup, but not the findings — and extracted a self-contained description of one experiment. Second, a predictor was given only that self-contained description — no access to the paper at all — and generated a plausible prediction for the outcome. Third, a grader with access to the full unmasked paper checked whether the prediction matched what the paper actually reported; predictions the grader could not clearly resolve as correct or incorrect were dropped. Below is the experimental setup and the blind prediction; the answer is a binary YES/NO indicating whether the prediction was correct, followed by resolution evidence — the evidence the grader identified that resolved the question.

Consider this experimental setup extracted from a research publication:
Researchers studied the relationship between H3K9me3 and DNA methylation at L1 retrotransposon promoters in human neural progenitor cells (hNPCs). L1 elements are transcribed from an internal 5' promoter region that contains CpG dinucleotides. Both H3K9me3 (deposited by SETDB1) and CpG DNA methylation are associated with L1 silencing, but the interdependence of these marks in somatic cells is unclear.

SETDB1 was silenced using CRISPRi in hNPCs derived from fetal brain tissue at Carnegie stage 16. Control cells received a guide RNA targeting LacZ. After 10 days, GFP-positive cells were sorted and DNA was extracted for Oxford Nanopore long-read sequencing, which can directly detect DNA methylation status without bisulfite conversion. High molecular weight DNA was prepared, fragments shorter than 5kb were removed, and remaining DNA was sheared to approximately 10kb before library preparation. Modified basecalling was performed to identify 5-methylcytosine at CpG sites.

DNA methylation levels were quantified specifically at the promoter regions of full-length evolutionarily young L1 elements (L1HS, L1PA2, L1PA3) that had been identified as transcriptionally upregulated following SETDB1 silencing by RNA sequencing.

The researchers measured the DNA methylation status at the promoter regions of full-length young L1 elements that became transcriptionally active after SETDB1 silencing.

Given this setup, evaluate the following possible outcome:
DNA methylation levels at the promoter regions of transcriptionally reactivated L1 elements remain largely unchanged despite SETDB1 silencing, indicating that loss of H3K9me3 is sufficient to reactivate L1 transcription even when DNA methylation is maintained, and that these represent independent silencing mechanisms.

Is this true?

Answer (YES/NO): NO